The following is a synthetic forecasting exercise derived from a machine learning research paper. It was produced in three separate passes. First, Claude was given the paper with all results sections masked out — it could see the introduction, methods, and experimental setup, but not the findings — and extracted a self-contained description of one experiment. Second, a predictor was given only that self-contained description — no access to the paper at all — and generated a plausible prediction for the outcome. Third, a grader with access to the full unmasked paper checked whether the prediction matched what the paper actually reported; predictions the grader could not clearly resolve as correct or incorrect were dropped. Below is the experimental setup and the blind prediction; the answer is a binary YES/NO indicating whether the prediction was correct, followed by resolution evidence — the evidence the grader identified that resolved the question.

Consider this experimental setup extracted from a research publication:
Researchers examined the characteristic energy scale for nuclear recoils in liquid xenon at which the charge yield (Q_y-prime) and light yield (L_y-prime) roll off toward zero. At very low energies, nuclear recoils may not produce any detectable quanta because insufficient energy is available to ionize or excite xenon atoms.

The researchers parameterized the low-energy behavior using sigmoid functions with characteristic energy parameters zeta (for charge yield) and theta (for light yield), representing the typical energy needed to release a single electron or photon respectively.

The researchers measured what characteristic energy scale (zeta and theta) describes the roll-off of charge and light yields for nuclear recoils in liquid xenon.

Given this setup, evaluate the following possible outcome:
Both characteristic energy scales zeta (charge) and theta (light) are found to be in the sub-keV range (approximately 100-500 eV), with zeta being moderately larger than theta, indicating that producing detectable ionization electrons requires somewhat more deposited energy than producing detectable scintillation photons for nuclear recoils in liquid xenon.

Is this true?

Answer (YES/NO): NO